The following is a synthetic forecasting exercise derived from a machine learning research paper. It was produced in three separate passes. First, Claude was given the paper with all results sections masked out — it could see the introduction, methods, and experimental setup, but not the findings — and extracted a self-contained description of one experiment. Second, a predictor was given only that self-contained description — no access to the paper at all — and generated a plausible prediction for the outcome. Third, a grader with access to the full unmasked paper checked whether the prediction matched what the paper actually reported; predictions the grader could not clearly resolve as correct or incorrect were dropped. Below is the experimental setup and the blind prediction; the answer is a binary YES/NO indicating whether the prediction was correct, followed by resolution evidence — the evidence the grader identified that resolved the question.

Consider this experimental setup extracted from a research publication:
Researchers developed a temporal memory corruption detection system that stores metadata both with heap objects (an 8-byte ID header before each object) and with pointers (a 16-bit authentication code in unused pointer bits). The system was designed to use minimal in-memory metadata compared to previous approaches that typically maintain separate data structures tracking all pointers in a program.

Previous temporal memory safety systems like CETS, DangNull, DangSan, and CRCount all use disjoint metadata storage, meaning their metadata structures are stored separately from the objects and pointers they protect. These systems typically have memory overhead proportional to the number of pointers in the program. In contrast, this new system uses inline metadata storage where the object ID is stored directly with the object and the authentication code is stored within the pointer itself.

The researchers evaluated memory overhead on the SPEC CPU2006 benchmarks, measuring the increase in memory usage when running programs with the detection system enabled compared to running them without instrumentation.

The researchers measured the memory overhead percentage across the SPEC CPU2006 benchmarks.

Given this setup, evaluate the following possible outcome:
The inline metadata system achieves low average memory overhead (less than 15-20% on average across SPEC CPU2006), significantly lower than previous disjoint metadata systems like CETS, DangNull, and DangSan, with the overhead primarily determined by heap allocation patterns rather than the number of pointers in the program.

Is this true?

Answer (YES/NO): NO